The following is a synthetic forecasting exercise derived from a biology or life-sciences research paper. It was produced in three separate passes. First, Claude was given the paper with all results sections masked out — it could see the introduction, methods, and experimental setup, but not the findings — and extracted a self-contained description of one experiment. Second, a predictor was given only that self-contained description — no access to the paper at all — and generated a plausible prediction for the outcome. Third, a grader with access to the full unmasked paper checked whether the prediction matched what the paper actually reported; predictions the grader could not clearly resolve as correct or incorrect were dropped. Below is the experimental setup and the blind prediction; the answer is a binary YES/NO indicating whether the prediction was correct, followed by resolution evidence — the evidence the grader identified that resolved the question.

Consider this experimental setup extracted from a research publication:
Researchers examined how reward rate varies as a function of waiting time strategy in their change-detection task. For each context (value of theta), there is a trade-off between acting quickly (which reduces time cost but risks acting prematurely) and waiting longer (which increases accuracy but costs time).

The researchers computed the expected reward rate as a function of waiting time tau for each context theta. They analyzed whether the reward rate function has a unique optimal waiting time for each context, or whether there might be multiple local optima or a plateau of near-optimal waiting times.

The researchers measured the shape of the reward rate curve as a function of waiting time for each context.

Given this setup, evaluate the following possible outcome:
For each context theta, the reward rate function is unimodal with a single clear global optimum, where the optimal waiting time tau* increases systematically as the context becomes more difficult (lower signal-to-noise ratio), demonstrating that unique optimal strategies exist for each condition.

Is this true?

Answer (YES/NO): YES